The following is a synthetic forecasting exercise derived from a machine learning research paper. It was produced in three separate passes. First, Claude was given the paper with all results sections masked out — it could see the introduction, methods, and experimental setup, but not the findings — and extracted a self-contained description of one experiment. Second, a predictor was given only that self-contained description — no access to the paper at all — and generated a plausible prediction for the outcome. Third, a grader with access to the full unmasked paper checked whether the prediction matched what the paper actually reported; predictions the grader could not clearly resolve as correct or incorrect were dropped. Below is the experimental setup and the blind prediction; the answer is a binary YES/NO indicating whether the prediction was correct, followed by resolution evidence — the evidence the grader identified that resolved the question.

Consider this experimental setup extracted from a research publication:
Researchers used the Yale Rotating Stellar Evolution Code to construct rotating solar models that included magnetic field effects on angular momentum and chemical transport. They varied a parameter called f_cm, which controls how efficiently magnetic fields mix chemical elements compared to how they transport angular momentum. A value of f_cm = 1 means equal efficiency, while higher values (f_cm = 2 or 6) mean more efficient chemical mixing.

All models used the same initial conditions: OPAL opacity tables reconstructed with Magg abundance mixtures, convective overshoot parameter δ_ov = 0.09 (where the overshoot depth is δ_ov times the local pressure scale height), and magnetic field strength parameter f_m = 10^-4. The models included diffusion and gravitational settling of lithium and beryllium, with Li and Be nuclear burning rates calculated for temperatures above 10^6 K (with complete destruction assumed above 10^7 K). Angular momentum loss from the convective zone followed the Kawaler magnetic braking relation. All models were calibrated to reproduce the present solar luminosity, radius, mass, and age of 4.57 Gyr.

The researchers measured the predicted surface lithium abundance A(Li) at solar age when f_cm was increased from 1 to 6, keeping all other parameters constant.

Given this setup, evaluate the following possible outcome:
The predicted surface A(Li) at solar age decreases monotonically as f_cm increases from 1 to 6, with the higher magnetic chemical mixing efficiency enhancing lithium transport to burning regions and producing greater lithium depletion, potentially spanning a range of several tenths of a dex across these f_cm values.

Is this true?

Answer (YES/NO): YES